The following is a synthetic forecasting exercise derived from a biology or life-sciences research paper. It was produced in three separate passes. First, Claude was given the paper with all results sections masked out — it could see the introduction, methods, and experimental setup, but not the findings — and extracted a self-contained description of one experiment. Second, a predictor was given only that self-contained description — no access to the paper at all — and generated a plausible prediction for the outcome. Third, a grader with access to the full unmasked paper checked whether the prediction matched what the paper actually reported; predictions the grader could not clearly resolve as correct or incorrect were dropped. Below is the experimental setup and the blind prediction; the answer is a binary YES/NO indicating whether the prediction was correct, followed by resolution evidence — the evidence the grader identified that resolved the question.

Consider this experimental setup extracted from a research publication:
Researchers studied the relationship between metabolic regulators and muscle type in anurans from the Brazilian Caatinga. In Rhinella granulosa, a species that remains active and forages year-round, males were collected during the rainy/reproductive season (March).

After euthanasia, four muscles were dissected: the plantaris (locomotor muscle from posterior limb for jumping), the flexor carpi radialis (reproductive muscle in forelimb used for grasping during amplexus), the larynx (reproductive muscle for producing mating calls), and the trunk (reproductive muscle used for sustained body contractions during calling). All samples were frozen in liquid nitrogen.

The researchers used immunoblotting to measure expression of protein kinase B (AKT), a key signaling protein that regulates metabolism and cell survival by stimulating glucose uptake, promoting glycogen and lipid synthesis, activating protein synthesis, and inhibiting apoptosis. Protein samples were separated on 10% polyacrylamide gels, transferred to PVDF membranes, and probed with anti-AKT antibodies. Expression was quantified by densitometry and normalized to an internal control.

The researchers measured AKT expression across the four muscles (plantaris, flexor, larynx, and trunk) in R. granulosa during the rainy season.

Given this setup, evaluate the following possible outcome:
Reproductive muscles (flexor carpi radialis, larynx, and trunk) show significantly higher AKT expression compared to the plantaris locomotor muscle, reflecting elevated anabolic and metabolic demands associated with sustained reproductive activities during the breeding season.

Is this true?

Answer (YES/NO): NO